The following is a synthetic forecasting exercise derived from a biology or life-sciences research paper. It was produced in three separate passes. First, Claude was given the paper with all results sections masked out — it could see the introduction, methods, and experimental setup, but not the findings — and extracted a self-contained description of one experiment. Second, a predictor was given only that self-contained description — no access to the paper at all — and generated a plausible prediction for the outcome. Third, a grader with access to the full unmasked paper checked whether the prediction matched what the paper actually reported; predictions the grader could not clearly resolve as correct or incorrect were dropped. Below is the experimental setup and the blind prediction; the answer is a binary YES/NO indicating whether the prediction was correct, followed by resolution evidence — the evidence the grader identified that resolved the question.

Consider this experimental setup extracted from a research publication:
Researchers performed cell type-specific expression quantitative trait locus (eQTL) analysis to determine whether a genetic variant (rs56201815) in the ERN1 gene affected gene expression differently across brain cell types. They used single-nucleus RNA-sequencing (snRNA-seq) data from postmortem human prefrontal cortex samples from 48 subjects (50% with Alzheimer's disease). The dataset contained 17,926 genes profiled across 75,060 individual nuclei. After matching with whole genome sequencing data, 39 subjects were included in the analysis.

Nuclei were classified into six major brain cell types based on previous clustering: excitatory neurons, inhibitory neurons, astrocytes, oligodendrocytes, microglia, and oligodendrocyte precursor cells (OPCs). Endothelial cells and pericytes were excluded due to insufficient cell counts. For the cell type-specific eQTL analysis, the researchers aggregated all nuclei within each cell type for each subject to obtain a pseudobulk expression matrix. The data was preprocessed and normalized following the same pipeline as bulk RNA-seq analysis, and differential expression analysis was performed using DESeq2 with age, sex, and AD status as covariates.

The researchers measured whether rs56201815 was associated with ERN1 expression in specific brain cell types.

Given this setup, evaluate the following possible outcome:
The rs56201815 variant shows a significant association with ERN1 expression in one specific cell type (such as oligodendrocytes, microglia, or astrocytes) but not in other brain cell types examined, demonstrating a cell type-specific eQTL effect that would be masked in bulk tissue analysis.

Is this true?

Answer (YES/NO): NO